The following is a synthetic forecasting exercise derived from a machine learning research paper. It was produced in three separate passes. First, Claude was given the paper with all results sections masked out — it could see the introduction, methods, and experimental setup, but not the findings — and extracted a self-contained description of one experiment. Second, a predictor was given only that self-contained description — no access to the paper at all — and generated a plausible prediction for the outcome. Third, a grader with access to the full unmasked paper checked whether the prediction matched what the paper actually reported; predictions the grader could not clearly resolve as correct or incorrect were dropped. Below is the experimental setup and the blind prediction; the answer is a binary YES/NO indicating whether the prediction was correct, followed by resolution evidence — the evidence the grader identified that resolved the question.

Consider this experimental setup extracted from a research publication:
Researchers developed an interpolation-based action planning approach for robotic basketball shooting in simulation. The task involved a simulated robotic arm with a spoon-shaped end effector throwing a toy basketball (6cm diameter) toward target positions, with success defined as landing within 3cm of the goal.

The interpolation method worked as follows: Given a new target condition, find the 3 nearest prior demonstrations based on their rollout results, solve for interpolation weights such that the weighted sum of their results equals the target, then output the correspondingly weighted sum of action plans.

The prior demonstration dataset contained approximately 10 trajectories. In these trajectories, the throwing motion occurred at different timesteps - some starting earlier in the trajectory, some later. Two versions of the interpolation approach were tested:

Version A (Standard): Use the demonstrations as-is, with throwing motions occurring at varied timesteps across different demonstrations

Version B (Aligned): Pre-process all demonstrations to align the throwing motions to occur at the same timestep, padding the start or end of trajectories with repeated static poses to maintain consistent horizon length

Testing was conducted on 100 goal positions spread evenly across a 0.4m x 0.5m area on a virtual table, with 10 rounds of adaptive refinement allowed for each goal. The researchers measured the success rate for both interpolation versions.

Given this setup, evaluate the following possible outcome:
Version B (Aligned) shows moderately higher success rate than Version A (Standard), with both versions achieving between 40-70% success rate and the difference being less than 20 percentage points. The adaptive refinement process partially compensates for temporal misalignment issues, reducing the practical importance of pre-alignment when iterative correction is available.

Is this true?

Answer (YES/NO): NO